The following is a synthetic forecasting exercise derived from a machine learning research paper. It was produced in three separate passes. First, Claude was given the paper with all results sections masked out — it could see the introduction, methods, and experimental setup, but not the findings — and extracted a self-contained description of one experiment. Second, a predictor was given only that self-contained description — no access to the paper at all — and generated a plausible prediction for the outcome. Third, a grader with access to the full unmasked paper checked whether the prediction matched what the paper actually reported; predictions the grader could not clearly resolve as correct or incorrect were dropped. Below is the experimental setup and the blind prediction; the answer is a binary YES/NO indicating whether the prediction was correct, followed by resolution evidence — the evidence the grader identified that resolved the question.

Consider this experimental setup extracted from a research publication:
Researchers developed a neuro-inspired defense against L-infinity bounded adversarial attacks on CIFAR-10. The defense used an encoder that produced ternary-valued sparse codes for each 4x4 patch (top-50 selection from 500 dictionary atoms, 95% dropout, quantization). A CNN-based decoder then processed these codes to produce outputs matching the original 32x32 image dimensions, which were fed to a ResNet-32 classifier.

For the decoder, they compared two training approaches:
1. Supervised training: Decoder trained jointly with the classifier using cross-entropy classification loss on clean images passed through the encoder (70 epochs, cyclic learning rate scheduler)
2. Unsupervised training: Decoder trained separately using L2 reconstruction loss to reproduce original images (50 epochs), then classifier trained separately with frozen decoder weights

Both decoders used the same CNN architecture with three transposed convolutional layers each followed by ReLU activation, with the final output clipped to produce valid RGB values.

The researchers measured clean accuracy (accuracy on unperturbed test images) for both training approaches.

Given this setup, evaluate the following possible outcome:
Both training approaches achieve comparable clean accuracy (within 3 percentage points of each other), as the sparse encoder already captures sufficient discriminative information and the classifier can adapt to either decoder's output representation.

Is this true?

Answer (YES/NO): YES